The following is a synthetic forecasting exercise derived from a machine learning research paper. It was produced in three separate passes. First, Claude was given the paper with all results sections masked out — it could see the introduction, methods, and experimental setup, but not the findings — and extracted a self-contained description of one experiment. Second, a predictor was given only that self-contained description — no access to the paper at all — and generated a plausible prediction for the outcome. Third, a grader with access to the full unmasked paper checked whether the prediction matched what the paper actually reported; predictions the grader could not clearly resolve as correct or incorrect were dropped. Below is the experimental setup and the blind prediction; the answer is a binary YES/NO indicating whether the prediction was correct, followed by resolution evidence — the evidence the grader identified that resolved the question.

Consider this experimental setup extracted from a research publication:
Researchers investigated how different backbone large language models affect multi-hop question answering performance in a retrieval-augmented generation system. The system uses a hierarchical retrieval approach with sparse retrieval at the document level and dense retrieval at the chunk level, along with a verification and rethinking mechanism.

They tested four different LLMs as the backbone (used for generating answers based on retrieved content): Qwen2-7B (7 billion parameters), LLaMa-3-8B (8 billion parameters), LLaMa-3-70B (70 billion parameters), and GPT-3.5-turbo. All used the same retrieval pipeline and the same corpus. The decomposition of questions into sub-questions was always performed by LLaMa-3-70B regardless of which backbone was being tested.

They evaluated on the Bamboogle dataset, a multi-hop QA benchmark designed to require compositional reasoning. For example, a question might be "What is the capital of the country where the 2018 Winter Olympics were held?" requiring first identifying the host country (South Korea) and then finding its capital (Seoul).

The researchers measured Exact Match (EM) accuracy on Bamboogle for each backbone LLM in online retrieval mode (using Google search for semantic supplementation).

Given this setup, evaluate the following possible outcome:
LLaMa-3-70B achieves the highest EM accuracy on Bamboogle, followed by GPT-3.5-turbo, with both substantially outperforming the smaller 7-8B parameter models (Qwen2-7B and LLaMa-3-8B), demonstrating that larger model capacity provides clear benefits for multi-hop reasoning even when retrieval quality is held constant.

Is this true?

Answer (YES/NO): NO